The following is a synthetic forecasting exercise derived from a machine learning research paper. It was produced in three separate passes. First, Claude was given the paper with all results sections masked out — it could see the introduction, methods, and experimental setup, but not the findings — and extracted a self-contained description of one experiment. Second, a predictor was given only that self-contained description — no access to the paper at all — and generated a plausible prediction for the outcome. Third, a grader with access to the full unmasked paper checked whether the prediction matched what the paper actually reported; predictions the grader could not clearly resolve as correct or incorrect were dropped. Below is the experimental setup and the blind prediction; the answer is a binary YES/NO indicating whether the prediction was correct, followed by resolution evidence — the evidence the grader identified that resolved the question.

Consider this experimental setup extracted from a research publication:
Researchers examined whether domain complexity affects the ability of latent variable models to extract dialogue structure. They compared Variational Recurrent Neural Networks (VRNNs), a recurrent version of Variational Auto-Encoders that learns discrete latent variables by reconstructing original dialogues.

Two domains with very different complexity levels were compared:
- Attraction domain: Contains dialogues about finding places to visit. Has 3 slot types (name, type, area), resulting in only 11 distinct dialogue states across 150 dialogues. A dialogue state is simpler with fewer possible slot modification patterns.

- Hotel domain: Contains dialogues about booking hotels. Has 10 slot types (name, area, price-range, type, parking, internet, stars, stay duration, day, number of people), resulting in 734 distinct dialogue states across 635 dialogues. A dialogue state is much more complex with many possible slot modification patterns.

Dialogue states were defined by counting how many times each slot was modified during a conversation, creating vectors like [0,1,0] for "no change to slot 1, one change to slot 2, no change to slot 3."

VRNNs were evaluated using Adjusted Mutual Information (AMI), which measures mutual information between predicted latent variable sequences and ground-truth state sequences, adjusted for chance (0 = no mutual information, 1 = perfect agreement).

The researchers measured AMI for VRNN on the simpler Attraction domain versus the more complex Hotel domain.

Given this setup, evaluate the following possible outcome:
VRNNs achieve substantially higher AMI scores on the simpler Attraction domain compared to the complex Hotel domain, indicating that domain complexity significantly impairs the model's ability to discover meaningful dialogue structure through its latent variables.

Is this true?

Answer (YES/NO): NO